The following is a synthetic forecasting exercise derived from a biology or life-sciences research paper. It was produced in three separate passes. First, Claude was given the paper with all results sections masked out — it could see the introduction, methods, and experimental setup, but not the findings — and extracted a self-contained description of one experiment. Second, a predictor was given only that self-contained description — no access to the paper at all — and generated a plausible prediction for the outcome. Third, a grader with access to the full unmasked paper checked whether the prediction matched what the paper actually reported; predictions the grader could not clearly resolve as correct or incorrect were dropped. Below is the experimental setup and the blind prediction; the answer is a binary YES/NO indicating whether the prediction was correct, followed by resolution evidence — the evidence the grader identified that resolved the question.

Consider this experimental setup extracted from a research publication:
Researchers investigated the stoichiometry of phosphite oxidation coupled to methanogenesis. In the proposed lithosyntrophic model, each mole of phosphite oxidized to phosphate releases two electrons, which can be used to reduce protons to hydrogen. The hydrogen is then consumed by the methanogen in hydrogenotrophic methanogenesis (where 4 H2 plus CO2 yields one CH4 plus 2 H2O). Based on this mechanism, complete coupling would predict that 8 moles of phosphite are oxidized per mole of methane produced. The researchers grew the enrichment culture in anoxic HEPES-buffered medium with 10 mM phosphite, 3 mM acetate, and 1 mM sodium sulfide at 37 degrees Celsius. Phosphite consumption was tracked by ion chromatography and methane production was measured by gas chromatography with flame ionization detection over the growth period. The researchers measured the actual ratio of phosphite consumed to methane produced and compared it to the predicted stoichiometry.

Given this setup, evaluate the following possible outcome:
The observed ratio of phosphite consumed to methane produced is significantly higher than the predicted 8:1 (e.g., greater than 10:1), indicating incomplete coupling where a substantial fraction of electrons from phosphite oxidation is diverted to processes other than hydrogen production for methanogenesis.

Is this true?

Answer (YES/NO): NO